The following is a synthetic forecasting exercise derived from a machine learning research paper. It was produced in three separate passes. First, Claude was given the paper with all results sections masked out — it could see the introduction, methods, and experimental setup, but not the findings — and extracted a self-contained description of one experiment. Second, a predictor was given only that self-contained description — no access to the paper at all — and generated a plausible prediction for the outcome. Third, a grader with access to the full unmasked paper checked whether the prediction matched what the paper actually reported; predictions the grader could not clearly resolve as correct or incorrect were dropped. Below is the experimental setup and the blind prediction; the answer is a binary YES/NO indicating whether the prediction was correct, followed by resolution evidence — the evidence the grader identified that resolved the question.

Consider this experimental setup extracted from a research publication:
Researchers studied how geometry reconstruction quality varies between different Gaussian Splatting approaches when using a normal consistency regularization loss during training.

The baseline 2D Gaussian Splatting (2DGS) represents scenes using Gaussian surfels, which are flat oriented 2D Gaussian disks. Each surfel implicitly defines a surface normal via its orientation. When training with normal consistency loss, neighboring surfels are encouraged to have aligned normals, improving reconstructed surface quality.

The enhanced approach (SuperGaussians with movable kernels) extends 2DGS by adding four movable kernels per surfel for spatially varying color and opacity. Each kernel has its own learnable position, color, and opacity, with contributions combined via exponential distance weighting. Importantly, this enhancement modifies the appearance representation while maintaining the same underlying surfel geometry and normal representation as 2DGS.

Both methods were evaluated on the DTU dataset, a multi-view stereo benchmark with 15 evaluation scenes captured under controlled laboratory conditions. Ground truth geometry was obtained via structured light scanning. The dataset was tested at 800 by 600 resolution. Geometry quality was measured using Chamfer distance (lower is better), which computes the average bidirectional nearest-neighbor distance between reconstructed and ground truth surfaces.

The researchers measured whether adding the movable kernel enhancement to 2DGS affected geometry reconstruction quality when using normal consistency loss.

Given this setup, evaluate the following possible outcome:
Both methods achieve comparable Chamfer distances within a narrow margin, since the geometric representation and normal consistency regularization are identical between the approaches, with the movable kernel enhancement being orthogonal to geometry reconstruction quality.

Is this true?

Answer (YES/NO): YES